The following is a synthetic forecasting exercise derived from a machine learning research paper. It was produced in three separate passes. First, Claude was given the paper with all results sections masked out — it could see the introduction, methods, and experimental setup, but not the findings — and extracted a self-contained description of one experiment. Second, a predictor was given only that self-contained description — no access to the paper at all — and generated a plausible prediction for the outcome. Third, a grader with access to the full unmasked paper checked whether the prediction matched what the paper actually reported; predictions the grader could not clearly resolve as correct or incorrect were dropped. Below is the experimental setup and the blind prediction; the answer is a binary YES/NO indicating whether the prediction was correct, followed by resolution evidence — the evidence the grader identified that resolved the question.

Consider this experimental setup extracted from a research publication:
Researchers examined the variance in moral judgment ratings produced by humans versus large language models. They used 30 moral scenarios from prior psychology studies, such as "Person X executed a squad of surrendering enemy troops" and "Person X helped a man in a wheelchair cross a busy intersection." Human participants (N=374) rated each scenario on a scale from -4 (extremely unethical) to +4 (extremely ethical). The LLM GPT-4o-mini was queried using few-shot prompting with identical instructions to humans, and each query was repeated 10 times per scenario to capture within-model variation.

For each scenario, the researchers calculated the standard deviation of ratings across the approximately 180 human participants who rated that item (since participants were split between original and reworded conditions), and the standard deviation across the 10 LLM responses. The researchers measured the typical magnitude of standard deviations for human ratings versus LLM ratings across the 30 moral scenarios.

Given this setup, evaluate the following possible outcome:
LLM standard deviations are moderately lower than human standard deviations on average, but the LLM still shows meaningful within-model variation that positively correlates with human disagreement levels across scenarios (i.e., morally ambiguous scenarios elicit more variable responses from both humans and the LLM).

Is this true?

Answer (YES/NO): NO